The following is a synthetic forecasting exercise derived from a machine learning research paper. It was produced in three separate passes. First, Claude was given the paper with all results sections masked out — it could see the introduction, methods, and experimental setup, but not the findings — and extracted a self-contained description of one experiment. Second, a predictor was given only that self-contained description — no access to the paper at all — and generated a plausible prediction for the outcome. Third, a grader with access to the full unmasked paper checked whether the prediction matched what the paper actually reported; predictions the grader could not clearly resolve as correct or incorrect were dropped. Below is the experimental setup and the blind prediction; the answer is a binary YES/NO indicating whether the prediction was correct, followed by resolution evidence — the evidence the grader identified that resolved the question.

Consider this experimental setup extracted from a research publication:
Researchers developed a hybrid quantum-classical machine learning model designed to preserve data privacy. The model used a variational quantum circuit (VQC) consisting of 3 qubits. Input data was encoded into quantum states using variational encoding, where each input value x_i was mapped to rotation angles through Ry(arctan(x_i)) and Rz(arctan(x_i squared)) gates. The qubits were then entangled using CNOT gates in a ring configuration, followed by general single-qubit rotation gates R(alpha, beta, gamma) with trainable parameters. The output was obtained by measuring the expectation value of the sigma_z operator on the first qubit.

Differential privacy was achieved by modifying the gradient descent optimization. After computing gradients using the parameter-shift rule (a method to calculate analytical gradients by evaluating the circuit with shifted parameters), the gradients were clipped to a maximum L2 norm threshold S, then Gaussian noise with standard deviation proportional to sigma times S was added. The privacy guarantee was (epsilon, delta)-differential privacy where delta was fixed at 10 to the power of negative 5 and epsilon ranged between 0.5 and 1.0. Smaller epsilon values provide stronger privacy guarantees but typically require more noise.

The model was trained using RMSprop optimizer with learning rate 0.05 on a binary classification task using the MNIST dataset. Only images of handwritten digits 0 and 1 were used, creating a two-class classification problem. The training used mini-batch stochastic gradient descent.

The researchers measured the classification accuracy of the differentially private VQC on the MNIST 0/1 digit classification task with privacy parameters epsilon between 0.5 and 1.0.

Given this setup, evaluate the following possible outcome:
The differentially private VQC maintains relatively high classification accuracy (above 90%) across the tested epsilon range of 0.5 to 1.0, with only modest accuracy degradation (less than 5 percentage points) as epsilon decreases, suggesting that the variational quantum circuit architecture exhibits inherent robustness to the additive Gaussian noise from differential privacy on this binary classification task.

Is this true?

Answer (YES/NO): YES